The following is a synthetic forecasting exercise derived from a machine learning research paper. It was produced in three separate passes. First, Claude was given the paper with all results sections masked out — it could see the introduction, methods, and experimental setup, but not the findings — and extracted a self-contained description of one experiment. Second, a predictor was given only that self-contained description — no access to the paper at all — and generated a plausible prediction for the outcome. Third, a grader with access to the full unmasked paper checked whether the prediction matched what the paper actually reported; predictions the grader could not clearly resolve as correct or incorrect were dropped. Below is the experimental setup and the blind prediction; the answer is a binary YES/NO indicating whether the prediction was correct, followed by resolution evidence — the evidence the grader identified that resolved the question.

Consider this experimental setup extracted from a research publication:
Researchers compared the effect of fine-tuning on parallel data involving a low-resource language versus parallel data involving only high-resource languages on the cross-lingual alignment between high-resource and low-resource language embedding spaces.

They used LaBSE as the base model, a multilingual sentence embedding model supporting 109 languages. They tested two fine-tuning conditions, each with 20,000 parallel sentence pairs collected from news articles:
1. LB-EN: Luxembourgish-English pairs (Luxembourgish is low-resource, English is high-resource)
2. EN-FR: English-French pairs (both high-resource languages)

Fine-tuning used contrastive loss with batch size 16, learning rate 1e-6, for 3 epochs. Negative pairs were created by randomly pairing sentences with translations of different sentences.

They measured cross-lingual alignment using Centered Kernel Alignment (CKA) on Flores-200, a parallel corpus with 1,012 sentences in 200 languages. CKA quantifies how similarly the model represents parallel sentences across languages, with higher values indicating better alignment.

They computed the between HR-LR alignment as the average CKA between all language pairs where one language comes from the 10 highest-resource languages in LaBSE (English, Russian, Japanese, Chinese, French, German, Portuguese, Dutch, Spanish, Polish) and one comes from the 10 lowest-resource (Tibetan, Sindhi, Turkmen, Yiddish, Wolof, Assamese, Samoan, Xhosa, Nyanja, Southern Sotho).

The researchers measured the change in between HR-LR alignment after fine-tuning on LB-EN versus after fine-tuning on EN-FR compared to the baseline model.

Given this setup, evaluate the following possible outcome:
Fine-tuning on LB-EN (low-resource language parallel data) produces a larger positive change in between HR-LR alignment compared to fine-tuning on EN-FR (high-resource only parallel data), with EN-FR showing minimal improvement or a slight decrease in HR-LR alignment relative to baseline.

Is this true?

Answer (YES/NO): NO